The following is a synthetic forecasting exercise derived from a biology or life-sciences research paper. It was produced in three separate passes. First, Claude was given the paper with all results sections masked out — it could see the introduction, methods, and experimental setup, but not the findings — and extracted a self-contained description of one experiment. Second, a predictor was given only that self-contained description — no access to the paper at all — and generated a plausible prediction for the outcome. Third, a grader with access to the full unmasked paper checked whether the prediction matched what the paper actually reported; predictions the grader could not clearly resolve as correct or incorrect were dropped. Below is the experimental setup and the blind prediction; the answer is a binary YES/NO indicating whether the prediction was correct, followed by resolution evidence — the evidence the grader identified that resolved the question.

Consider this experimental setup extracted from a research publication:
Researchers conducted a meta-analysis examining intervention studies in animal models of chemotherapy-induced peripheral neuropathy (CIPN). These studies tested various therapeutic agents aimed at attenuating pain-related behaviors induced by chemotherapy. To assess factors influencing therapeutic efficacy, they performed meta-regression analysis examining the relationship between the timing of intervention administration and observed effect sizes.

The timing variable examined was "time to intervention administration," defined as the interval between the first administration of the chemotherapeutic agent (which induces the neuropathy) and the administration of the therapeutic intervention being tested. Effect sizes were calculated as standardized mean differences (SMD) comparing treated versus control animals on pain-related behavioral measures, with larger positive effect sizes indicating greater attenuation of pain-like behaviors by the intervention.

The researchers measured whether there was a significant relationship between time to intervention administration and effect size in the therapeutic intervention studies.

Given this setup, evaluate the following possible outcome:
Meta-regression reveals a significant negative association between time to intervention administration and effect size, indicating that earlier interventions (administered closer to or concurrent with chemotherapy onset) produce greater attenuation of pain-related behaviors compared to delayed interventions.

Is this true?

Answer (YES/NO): NO